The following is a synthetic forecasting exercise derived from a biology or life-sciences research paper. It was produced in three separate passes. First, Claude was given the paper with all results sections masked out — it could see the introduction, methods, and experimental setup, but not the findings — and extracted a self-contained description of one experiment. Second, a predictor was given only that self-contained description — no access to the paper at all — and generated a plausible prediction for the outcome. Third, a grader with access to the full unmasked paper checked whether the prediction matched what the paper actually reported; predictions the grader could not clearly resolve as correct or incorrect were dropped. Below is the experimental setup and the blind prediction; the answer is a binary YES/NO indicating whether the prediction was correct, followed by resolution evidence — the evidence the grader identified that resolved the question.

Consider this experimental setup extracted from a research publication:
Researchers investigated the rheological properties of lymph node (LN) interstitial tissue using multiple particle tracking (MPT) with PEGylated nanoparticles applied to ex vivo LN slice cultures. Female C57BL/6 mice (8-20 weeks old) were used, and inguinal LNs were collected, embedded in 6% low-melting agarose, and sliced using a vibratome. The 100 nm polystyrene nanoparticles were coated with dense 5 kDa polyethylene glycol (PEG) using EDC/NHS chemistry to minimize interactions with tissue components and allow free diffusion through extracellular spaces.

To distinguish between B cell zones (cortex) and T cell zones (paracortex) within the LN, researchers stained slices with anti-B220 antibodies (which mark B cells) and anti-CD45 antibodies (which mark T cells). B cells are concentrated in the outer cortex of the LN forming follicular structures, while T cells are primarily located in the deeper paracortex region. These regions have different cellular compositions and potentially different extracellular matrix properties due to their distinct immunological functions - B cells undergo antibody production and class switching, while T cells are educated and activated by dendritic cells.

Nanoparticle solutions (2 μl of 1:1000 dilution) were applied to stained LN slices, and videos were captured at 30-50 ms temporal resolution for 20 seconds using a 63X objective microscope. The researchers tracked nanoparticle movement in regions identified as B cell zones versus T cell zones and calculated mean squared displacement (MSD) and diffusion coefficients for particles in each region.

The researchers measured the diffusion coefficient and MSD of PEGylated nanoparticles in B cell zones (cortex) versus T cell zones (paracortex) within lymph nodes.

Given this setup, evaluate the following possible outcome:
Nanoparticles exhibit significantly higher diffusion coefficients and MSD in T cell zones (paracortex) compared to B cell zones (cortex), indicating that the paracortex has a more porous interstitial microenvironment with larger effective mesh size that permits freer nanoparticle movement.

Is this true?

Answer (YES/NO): NO